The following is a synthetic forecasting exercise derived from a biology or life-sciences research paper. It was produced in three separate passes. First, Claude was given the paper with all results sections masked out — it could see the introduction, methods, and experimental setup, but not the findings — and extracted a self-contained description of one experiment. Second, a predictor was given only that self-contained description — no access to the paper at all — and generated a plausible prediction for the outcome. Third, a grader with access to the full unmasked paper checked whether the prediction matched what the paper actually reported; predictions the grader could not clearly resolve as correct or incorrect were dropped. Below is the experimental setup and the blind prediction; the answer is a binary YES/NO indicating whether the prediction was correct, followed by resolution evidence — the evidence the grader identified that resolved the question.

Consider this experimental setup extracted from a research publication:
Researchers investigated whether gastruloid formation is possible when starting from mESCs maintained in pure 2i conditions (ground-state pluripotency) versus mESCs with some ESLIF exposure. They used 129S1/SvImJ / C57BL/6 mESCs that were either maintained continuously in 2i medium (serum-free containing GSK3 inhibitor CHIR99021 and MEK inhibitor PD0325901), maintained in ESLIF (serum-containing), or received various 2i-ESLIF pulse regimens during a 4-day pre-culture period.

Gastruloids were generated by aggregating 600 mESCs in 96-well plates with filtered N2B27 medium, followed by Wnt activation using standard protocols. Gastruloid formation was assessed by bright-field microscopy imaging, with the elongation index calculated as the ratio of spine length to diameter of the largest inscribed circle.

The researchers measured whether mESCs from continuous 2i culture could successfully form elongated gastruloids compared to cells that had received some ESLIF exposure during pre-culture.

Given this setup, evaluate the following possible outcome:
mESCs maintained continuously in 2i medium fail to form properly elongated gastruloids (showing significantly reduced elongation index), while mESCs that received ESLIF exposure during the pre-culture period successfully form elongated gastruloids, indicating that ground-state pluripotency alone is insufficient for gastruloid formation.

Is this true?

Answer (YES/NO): YES